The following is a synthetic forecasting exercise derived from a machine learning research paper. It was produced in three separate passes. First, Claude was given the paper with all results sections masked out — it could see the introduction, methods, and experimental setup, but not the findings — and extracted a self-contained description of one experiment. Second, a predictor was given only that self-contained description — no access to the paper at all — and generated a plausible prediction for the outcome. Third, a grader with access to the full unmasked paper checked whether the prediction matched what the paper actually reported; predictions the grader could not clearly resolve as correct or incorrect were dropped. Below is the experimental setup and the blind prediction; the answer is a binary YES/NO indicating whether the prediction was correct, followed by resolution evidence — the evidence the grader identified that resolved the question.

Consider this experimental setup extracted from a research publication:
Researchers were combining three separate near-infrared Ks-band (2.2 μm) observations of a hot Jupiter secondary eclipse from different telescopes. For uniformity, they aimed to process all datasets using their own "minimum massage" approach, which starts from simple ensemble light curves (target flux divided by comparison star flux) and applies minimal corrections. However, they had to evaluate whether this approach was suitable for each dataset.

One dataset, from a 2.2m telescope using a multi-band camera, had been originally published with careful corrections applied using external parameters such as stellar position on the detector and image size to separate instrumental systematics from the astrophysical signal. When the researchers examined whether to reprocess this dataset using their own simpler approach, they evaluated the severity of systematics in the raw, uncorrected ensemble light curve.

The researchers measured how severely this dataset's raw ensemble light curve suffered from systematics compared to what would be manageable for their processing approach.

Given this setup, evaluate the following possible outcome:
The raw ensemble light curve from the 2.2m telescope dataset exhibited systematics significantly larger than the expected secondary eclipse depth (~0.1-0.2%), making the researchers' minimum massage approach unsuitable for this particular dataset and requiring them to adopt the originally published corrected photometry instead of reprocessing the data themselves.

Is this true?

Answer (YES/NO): YES